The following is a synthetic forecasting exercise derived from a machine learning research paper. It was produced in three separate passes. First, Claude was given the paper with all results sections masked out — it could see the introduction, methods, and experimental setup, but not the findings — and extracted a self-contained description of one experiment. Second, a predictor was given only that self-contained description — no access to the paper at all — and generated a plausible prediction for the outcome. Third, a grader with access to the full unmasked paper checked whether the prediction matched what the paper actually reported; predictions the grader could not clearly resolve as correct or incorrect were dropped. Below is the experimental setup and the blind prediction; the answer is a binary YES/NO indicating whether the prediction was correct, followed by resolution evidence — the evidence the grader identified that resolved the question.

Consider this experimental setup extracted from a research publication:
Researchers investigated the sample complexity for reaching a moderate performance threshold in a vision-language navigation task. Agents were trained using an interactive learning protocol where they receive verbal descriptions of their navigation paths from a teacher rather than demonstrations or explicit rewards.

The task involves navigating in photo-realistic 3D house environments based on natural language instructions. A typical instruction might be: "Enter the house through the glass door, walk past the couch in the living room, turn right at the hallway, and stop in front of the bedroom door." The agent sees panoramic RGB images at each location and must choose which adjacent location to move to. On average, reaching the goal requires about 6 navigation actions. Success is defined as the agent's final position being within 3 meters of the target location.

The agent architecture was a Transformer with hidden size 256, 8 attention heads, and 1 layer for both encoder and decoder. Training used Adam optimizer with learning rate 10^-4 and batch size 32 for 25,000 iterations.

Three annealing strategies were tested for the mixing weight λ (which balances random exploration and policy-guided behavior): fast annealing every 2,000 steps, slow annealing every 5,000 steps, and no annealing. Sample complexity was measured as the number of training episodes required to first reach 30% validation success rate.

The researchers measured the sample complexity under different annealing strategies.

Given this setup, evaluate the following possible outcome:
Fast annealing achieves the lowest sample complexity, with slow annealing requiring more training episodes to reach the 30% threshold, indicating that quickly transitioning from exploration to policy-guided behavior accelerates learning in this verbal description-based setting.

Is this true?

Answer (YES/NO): YES